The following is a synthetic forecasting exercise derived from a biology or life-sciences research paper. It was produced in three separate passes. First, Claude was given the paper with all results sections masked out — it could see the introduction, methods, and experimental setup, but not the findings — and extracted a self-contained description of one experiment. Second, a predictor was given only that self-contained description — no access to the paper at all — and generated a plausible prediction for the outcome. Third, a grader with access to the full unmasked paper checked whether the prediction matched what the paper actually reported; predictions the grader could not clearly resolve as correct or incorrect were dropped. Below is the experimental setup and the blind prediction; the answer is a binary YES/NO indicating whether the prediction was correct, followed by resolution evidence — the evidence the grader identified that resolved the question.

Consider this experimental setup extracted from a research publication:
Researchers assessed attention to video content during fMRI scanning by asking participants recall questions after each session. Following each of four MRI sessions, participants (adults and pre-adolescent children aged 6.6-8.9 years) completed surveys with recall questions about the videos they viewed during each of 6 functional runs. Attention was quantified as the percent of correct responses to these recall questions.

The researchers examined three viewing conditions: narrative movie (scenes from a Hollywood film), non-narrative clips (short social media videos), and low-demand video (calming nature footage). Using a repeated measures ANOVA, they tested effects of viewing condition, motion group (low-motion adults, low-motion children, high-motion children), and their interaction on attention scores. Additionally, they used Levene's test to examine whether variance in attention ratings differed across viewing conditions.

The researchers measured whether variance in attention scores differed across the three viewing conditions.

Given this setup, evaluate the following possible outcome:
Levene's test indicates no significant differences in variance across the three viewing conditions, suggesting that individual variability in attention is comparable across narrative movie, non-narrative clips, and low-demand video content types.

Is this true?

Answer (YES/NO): NO